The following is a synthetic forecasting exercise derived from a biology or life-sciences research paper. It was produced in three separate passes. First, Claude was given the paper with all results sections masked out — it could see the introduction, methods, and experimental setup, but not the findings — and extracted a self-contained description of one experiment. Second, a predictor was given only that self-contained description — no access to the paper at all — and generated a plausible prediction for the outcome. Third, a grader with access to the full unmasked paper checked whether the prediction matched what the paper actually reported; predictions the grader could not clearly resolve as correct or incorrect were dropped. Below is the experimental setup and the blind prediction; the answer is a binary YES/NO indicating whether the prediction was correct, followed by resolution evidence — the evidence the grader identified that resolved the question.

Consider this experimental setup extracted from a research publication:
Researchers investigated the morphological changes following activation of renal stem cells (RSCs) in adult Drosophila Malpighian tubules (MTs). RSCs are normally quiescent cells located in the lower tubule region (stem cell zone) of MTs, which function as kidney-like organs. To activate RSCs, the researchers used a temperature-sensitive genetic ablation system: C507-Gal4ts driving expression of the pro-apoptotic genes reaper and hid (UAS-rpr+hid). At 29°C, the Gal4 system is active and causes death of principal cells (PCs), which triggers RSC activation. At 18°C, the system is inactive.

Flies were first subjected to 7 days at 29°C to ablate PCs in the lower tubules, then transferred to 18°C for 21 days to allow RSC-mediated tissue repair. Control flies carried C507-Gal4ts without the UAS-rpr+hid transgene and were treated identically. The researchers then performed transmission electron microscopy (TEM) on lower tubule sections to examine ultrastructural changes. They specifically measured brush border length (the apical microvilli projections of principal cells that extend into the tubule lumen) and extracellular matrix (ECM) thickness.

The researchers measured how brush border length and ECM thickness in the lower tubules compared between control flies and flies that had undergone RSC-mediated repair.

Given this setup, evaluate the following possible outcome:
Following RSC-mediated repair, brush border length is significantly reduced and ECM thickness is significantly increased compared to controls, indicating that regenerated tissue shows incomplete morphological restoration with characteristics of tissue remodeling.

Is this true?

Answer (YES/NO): YES